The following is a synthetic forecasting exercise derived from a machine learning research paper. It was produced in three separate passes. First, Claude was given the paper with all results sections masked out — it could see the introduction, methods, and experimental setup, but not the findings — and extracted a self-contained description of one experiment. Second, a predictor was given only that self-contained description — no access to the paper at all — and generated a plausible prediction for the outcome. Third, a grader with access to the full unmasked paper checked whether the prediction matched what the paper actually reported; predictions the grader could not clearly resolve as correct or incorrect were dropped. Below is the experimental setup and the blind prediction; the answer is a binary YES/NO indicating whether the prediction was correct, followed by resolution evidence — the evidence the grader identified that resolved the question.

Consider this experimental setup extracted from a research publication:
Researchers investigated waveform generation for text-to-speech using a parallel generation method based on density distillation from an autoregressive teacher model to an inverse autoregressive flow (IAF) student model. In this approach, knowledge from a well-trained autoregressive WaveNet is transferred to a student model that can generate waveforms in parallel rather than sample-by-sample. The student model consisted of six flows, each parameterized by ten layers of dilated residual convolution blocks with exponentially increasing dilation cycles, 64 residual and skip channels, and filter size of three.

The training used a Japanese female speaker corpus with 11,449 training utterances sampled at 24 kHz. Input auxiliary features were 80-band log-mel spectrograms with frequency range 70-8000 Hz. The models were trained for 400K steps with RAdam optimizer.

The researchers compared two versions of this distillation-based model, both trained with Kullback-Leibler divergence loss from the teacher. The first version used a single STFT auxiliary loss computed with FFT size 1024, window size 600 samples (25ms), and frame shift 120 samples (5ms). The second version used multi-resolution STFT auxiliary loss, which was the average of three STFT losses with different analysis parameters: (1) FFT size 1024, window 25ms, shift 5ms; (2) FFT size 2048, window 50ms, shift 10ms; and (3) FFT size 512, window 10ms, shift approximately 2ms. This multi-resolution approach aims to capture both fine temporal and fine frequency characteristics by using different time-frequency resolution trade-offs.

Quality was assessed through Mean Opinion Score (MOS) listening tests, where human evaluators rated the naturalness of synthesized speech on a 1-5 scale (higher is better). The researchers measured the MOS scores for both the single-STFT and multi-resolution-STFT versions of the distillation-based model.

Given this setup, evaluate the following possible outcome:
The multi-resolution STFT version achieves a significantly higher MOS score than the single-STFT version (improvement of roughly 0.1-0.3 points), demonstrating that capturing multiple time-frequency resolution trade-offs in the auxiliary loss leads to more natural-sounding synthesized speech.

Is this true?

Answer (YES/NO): NO